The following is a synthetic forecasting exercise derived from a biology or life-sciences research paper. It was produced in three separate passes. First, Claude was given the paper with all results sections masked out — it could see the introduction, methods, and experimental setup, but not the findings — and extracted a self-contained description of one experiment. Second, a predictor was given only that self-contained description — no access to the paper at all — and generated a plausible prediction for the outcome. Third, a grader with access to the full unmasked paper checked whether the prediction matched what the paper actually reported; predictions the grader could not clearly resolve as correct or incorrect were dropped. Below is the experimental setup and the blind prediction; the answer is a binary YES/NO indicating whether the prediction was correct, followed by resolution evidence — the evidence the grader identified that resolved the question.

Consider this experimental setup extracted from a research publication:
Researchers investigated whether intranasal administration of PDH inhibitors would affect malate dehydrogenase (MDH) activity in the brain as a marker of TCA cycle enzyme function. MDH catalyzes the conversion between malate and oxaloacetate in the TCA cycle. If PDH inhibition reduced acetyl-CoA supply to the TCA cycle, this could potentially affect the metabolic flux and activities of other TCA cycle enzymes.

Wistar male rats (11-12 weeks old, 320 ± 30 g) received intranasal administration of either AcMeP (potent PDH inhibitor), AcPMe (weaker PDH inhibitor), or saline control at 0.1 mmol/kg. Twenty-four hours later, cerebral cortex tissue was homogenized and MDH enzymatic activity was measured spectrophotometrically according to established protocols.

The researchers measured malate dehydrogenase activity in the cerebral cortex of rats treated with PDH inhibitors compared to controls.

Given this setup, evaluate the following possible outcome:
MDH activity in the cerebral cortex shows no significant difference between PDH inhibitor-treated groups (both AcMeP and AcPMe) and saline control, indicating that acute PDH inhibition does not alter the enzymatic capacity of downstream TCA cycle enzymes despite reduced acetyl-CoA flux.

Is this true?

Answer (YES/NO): NO